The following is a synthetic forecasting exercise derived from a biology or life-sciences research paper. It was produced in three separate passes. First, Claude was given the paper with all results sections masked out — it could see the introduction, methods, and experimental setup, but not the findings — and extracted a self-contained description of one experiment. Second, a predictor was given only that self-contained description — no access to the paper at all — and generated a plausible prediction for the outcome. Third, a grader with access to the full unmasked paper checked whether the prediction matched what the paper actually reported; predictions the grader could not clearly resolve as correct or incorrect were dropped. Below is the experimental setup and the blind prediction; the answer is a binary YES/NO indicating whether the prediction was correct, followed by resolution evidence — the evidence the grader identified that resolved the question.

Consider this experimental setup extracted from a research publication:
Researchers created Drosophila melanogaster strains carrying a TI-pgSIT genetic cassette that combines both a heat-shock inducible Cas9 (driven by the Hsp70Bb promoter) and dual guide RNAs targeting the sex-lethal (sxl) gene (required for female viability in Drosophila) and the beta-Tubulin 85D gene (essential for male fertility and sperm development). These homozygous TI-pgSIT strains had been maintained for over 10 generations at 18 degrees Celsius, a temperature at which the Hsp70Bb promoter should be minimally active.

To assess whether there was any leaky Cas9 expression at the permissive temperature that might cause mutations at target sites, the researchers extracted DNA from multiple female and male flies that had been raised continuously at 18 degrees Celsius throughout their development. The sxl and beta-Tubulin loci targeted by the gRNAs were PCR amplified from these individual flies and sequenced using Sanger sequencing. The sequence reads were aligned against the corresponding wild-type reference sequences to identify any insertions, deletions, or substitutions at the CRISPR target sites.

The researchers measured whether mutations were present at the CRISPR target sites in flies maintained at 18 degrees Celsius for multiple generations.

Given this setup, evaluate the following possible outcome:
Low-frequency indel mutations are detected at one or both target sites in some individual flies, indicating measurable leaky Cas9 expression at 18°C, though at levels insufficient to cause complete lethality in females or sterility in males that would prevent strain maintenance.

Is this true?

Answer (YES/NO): YES